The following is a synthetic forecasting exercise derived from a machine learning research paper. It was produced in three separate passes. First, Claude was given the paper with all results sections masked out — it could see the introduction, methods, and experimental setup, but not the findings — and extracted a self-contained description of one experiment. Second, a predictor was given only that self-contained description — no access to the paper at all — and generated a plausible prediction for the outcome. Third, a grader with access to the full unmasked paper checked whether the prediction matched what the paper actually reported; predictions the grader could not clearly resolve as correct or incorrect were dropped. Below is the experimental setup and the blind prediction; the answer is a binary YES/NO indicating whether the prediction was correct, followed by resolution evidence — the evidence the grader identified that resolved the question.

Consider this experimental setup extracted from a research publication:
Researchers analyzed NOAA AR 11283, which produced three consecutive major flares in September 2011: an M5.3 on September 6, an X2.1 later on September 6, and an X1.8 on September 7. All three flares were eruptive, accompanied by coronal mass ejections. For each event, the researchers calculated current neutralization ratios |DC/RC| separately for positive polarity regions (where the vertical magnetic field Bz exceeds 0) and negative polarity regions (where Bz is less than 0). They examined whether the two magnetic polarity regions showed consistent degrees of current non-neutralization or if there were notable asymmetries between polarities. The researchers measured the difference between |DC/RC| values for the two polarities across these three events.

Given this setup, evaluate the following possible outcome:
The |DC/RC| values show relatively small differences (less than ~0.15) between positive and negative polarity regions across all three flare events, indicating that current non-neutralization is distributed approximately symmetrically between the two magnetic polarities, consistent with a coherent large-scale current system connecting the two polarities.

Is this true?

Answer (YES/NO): NO